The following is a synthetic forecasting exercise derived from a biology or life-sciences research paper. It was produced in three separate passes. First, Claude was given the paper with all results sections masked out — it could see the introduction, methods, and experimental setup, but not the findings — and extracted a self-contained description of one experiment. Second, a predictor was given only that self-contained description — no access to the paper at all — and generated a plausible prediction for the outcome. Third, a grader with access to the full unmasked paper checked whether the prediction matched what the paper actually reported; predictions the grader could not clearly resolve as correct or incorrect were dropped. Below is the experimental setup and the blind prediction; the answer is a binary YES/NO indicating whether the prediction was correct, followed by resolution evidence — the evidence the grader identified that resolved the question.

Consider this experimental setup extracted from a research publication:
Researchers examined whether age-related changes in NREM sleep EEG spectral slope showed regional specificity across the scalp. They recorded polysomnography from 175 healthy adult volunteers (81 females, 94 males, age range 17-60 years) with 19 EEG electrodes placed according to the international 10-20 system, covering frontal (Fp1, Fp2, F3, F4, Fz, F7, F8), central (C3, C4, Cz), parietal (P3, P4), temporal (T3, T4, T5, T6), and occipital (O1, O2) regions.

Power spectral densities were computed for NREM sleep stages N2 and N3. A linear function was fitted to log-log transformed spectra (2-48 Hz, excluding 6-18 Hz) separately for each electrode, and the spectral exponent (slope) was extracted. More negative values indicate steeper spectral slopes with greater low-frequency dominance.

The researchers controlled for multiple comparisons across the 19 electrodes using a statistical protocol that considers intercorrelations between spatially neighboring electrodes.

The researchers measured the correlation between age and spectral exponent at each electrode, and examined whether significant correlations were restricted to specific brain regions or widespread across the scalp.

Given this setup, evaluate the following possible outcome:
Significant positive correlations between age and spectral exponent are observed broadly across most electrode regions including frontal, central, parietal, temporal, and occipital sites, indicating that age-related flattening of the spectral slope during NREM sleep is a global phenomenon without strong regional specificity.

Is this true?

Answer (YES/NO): YES